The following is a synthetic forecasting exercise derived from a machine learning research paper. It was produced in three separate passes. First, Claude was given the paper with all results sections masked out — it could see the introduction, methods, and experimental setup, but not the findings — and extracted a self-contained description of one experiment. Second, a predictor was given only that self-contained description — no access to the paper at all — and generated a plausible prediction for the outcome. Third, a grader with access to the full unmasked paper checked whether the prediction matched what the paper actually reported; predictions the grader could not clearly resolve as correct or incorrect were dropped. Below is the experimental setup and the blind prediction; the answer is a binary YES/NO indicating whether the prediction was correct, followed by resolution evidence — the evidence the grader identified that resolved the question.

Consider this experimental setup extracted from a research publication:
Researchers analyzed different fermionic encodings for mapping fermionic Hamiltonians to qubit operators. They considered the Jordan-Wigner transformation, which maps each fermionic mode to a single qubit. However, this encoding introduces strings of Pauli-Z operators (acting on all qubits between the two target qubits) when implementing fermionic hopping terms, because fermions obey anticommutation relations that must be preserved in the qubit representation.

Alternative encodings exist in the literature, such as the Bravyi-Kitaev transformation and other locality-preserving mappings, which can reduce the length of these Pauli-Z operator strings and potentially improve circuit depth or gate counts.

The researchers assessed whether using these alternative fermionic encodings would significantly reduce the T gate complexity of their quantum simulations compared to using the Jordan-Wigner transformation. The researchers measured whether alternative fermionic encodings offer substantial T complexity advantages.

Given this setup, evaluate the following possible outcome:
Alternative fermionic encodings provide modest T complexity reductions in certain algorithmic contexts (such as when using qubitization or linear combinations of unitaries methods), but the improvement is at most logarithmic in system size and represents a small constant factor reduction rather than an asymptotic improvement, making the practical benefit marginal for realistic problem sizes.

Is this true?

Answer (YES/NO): NO